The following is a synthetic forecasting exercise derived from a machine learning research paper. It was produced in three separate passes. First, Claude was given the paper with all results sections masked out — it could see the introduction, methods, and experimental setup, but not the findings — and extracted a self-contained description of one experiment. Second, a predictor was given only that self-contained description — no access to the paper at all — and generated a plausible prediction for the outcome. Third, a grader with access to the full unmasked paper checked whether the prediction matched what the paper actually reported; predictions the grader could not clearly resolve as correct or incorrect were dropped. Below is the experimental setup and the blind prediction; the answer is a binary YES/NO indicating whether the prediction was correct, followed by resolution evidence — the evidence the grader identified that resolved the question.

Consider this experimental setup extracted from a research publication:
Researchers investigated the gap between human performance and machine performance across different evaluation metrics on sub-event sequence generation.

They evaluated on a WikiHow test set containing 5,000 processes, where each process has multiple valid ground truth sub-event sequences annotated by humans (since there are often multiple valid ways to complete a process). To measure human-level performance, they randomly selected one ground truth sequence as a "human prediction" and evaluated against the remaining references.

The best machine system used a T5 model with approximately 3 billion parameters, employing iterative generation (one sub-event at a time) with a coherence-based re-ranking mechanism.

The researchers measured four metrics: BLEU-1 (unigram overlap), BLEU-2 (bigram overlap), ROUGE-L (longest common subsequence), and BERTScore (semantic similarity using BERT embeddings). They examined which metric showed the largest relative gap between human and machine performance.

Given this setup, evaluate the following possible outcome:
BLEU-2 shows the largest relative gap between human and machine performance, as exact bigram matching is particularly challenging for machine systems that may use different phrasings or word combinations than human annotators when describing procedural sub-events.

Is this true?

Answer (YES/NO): YES